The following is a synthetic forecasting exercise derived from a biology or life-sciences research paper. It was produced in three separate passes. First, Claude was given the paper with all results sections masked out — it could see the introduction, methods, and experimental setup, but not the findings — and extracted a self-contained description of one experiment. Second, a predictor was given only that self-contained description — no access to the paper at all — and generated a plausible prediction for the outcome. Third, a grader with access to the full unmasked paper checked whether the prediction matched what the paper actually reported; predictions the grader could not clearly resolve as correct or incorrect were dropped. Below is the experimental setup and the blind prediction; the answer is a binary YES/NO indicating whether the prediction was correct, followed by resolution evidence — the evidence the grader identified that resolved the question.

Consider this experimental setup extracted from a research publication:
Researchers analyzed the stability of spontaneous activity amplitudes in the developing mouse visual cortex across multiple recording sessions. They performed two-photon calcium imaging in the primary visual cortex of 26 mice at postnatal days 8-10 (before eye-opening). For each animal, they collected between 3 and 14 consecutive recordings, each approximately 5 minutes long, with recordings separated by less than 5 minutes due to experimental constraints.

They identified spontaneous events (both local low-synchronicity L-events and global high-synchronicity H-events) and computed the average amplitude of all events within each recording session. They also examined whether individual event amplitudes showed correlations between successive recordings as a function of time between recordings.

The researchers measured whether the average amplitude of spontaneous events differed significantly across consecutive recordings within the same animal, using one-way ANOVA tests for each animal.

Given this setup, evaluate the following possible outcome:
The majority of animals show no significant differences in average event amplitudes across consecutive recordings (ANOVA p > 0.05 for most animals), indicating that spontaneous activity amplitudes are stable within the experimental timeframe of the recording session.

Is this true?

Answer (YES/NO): YES